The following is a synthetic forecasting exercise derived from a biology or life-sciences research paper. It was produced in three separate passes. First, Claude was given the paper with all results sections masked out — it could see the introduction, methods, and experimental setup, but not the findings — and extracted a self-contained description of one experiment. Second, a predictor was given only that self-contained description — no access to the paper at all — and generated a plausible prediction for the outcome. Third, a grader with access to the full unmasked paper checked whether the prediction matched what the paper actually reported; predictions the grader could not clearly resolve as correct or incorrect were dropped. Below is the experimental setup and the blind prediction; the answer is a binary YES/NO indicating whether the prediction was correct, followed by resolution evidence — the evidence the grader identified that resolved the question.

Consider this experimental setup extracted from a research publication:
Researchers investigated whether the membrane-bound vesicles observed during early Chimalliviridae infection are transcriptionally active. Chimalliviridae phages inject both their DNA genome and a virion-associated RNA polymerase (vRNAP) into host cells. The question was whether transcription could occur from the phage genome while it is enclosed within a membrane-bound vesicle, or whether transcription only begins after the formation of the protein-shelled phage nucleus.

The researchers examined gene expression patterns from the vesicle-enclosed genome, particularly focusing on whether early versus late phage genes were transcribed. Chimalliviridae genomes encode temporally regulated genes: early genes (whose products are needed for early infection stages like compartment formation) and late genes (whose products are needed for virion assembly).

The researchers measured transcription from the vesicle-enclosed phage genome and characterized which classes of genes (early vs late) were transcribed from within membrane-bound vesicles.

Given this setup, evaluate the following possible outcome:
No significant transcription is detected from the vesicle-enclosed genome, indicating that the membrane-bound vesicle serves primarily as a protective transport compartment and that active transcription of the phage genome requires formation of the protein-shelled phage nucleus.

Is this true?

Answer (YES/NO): NO